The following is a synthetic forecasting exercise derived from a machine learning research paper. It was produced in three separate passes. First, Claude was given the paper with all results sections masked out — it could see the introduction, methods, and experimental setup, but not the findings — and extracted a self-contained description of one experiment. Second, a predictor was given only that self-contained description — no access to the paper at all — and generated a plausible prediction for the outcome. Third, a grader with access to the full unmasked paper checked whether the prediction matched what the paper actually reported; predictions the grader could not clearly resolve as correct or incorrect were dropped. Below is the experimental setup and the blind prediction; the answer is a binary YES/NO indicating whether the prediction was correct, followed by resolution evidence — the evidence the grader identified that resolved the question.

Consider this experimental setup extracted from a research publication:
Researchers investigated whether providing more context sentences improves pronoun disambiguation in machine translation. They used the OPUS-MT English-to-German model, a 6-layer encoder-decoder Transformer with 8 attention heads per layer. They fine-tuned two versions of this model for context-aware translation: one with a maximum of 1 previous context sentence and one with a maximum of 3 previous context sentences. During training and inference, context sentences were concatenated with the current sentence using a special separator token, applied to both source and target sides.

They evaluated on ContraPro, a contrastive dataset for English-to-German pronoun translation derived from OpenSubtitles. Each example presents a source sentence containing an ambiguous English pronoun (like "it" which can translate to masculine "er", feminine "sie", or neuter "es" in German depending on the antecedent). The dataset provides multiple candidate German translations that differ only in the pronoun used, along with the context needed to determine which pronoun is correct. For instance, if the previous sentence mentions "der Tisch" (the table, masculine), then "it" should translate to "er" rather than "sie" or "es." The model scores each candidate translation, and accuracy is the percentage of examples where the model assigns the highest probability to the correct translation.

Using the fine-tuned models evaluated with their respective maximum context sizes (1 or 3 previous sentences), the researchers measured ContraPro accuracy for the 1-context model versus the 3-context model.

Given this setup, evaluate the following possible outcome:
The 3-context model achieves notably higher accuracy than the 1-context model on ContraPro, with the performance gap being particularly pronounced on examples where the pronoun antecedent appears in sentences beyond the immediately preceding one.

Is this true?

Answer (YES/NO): NO